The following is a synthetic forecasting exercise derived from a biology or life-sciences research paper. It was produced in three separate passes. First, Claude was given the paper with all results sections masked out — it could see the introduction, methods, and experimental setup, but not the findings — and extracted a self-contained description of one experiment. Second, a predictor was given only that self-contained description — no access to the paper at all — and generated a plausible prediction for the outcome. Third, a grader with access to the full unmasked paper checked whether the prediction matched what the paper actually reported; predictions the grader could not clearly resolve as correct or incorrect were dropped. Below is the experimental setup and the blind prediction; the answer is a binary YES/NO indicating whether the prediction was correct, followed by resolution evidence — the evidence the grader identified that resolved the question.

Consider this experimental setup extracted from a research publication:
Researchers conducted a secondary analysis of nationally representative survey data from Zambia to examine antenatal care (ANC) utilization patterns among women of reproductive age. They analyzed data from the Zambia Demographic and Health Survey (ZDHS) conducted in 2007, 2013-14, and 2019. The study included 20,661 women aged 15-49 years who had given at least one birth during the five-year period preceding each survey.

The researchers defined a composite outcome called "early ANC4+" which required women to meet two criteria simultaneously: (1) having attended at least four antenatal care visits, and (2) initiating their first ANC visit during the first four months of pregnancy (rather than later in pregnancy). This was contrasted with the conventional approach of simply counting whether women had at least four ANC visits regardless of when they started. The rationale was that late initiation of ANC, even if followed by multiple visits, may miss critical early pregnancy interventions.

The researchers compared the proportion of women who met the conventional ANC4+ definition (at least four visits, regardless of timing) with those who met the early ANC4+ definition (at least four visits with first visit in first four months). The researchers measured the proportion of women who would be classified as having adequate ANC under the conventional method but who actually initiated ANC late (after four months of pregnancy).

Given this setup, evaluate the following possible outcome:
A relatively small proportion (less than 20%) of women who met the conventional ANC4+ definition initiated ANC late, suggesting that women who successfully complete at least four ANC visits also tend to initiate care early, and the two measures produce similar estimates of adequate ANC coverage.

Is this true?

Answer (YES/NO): NO